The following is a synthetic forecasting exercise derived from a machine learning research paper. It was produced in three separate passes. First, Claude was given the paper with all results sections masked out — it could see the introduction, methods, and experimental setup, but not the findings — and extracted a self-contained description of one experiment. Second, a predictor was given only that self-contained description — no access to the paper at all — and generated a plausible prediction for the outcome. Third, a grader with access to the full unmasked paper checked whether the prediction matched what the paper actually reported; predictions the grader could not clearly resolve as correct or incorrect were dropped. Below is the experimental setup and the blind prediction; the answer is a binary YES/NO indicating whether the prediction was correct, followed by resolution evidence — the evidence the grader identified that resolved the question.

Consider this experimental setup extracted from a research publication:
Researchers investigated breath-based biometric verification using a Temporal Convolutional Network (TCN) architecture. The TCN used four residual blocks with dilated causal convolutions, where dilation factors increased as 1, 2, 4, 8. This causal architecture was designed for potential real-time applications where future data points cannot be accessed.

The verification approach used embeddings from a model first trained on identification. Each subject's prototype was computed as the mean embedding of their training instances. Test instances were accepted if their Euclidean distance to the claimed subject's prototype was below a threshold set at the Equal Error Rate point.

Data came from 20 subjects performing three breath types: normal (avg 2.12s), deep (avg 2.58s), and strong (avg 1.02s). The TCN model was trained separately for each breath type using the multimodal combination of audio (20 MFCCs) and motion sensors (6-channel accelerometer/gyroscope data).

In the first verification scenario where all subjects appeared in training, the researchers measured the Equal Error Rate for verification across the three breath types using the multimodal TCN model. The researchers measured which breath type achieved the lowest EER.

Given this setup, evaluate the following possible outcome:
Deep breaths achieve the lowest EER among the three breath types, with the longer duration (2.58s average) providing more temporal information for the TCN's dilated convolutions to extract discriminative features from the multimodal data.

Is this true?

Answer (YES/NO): NO